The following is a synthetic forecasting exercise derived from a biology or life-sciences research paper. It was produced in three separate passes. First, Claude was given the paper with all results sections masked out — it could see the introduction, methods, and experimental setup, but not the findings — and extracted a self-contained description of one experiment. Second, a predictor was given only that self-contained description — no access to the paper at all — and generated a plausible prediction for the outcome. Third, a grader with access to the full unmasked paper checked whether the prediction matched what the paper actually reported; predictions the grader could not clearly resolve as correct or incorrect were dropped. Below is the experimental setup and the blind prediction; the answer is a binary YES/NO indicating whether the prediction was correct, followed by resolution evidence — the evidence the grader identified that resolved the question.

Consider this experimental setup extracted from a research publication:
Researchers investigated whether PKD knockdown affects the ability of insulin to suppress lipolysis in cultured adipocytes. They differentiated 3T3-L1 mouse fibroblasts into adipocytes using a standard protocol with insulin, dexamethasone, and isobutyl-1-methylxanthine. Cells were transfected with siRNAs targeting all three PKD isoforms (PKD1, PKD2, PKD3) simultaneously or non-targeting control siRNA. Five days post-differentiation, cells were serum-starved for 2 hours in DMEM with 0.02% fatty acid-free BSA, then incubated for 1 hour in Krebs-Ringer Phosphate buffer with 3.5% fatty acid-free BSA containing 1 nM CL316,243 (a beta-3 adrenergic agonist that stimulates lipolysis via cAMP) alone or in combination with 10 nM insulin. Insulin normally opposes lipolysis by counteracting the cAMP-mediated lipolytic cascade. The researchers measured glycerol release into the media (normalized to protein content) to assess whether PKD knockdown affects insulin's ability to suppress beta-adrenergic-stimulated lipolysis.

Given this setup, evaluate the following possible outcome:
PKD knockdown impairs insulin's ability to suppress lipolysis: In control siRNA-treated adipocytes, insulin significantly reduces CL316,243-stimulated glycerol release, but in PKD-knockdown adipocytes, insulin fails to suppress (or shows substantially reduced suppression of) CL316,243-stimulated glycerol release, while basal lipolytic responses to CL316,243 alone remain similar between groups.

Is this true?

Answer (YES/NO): NO